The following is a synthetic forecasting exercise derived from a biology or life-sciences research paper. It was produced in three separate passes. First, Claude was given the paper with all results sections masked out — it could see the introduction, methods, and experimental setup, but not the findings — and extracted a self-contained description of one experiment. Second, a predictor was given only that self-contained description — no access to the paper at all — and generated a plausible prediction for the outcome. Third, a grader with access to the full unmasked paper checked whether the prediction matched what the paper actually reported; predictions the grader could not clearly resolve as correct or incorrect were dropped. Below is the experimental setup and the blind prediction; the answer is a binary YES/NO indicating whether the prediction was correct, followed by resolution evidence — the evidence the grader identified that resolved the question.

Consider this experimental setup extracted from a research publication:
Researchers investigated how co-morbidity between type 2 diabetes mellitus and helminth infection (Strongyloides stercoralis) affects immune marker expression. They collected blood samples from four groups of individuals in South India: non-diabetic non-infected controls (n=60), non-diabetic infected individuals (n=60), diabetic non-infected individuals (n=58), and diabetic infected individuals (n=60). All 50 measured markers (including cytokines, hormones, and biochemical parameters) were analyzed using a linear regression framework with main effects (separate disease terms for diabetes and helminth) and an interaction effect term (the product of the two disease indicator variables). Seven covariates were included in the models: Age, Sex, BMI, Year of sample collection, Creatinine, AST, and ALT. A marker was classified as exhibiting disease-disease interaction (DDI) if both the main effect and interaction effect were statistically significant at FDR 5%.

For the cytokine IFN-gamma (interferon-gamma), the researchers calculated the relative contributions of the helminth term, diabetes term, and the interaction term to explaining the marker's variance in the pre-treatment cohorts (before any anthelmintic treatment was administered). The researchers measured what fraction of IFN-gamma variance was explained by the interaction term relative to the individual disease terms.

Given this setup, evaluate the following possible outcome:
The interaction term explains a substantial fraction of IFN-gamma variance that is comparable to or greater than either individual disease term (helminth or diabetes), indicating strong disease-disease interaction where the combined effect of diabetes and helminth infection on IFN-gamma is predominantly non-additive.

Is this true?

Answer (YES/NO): YES